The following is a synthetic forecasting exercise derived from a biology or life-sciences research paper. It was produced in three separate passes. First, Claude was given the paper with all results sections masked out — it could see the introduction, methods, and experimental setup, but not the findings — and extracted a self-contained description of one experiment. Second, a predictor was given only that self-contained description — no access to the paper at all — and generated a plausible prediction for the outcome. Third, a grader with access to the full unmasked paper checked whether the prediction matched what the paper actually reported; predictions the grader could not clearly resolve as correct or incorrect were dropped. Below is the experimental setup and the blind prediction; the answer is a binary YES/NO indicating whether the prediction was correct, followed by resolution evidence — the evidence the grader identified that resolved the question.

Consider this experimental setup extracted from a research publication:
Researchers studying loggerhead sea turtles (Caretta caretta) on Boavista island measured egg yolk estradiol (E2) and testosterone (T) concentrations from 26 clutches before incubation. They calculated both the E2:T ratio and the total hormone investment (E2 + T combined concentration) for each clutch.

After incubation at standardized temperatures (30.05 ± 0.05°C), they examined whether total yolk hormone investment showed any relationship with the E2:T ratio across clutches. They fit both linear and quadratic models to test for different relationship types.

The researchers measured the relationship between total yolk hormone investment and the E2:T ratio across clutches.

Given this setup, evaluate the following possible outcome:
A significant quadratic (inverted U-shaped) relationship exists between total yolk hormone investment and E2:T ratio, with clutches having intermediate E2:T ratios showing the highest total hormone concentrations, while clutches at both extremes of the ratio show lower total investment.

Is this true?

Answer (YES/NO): NO